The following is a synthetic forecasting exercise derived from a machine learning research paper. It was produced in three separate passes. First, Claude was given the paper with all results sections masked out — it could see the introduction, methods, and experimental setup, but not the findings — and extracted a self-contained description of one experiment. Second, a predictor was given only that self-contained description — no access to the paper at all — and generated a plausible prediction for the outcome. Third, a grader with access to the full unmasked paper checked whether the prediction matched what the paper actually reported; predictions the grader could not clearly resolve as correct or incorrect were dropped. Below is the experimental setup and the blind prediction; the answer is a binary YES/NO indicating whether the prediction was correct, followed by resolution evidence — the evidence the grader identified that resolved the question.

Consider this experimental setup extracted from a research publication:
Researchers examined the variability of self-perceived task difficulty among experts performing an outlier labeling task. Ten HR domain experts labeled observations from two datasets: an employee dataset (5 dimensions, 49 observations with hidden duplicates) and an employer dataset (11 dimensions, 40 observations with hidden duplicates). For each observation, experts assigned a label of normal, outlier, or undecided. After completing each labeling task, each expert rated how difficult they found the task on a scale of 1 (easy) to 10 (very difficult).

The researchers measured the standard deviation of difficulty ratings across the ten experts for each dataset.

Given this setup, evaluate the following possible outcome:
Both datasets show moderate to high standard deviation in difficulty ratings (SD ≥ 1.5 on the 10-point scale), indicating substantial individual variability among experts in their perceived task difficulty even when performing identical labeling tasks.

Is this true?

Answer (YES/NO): YES